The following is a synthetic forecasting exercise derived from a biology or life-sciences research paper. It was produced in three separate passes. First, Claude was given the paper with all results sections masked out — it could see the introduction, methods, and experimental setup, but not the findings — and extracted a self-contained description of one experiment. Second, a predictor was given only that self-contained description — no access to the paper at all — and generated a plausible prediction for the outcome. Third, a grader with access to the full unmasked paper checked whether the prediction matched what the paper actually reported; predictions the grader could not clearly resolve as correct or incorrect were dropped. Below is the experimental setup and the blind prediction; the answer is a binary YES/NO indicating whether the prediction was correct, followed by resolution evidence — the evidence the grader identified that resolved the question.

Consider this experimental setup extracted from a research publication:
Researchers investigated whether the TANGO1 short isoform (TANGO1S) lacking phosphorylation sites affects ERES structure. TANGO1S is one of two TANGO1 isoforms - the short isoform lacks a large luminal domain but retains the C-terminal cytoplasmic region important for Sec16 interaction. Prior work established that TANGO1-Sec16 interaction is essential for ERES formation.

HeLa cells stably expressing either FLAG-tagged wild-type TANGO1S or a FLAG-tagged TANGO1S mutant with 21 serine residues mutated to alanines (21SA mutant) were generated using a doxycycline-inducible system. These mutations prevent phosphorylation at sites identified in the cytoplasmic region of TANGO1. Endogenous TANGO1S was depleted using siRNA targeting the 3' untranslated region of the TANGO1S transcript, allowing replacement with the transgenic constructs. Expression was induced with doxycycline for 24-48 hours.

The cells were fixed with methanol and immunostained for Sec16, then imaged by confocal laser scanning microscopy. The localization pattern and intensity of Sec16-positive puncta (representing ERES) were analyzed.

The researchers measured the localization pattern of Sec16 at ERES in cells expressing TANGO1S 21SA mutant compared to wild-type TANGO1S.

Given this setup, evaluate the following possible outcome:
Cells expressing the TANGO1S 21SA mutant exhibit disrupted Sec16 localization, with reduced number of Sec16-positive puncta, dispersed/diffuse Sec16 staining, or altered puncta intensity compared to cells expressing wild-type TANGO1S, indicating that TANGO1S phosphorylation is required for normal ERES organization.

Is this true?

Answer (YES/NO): NO